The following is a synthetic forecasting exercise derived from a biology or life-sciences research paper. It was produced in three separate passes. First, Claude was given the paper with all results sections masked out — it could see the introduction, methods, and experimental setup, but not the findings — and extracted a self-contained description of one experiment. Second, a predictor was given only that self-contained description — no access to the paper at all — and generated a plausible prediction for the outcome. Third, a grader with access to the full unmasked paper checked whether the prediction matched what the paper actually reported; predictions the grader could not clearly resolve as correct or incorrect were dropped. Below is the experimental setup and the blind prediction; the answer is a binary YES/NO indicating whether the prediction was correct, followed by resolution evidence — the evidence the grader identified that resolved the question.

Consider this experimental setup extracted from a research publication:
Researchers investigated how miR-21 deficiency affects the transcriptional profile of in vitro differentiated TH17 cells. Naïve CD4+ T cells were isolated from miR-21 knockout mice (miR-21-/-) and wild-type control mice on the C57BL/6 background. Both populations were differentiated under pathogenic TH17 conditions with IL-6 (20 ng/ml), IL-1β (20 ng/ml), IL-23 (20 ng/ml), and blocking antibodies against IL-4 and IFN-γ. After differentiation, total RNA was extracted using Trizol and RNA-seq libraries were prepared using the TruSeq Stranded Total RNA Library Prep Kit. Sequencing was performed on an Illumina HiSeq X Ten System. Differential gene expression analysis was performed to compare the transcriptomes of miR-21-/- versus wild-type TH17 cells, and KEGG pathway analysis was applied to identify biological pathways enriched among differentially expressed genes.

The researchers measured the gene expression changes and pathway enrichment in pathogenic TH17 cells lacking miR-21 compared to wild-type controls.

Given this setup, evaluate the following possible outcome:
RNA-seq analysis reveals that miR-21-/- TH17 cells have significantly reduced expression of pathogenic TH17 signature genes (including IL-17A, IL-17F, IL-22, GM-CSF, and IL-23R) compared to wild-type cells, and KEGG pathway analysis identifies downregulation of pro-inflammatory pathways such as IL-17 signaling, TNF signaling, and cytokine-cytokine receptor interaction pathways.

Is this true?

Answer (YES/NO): NO